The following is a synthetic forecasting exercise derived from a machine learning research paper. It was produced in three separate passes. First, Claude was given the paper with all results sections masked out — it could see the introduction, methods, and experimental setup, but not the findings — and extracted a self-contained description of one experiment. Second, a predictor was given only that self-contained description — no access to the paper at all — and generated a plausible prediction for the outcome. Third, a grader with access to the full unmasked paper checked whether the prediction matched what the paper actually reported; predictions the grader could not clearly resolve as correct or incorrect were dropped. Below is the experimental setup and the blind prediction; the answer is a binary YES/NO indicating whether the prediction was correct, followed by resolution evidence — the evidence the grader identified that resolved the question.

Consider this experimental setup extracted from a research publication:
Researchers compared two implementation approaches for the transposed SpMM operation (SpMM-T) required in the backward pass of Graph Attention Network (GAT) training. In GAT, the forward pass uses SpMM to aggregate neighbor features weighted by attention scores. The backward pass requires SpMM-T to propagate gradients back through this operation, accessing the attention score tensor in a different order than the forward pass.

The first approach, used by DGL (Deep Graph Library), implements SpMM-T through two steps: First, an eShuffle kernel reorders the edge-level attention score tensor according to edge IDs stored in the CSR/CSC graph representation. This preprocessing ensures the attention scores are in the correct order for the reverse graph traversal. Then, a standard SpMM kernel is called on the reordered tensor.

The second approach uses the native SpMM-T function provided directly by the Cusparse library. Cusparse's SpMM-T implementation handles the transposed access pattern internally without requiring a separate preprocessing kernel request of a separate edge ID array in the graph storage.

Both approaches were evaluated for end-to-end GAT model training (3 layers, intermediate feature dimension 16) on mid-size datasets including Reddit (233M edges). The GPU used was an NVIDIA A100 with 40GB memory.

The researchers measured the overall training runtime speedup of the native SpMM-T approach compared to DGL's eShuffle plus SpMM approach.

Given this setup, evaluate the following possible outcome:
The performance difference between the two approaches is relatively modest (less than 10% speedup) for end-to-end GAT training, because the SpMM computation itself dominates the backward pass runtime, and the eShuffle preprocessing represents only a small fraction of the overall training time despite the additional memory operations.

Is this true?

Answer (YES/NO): NO